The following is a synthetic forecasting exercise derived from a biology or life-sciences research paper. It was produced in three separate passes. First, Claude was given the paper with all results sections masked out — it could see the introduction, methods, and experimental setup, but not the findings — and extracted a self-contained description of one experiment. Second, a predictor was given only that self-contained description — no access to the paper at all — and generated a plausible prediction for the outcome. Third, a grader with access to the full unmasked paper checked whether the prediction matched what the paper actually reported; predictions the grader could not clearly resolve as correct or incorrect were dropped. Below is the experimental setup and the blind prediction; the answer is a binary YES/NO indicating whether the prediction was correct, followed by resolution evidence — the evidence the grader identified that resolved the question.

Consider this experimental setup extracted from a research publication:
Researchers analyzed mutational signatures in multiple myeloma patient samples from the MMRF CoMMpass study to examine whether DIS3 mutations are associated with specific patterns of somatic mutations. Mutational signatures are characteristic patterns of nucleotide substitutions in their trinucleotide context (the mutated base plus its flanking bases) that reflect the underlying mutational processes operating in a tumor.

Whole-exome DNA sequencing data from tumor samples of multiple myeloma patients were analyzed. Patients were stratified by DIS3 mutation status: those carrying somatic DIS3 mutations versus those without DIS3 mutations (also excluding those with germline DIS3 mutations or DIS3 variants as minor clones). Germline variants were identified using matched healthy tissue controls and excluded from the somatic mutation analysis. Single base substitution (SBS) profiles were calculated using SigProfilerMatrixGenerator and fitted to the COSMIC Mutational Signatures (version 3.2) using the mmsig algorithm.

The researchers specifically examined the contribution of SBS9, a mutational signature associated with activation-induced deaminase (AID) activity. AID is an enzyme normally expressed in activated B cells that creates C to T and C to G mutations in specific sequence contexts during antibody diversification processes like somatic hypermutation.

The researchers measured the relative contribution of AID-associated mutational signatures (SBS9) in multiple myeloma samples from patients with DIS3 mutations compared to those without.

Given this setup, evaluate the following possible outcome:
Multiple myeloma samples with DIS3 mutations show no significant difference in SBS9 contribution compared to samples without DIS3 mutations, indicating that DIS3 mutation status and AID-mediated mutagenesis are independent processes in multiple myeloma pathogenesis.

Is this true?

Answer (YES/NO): NO